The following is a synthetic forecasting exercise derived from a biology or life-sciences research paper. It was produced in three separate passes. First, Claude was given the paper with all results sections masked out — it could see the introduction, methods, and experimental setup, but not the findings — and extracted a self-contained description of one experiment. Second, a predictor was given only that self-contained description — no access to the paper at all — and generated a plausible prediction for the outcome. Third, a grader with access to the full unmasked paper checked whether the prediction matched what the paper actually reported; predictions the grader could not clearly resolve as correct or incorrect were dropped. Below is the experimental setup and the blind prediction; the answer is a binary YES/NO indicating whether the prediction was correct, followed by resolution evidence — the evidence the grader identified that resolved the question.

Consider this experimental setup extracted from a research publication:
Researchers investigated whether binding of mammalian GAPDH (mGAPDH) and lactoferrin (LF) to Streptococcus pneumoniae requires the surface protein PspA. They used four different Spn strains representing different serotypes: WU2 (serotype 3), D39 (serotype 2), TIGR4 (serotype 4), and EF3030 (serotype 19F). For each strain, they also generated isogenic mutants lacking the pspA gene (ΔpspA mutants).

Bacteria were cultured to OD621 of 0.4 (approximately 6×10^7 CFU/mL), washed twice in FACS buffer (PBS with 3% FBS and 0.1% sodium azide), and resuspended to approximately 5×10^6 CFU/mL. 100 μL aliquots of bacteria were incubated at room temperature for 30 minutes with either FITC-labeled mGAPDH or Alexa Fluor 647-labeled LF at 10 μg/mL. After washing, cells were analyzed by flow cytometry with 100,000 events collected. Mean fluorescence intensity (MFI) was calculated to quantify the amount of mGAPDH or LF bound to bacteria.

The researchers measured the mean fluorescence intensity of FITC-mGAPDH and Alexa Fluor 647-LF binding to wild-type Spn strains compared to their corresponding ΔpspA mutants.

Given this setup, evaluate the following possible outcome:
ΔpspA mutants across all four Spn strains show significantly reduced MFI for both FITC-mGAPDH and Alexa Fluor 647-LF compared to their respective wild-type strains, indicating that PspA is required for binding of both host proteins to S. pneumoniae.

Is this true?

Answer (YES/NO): NO